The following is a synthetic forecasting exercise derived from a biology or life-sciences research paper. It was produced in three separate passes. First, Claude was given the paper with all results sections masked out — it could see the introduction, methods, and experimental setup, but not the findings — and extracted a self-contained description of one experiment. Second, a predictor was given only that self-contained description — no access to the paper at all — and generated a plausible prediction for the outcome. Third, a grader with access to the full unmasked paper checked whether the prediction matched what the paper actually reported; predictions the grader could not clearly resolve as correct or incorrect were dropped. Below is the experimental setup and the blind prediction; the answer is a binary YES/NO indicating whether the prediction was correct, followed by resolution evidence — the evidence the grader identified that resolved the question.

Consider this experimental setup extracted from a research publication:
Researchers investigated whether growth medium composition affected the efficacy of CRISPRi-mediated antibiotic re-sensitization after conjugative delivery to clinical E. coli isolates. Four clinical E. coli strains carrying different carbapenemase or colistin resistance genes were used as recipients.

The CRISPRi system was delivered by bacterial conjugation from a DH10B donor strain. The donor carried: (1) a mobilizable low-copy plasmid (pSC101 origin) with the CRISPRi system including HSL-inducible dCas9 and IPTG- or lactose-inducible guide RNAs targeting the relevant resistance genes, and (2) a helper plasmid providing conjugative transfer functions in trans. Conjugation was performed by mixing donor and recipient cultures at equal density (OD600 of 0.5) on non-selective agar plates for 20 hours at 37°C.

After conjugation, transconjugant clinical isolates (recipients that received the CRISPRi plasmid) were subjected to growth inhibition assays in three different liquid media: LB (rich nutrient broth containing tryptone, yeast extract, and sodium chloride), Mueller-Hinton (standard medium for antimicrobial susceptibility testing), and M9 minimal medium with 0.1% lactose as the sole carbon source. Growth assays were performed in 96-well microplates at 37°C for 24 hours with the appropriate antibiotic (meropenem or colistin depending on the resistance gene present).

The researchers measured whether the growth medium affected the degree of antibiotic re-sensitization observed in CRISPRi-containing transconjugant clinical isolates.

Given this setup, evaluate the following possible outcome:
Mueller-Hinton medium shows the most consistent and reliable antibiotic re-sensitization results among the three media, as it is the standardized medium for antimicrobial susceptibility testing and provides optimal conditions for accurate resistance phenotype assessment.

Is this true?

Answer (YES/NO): NO